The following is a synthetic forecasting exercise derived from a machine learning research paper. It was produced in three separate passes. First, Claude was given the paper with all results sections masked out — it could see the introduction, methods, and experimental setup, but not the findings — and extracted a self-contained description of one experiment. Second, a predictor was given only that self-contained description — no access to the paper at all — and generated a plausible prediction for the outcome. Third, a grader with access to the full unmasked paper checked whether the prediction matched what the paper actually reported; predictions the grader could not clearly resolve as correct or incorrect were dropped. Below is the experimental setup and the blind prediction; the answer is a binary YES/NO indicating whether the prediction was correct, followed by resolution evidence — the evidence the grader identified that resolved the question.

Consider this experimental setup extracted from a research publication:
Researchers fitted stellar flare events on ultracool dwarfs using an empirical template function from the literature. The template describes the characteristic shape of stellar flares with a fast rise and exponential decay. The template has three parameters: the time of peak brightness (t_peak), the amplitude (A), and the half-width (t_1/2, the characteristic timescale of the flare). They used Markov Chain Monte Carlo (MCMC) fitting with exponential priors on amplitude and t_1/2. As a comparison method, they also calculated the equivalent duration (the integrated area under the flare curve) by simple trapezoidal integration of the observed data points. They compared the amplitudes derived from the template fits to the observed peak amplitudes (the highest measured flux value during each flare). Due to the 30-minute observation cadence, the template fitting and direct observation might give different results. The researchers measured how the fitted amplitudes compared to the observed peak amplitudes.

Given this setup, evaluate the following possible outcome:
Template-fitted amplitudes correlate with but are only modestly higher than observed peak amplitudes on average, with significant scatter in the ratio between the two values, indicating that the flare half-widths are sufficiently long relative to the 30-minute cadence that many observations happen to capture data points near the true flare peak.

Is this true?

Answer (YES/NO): NO